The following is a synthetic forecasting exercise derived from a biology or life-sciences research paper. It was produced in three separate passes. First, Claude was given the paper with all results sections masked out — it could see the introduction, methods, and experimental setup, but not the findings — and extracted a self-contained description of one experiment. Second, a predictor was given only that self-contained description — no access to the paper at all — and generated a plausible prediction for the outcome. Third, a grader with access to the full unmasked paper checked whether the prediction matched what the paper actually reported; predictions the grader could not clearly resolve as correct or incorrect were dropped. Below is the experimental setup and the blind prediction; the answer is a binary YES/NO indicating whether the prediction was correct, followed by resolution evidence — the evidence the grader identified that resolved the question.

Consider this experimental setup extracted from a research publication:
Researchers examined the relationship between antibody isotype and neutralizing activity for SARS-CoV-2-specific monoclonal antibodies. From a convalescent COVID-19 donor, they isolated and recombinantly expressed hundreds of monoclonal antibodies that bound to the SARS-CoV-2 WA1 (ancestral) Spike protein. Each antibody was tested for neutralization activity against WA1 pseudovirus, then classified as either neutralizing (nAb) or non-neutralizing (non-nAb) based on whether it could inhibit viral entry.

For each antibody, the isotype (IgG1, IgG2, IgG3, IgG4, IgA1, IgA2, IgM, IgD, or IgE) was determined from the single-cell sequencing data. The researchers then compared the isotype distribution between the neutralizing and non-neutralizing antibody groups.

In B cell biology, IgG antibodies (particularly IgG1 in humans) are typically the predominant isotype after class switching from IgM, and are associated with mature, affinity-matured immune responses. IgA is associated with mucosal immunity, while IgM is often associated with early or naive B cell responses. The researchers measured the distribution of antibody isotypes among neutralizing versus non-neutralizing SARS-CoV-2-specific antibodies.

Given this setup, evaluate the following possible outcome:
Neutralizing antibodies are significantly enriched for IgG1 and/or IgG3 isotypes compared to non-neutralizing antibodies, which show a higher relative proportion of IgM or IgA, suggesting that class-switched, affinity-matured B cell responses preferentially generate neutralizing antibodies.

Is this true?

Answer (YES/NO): YES